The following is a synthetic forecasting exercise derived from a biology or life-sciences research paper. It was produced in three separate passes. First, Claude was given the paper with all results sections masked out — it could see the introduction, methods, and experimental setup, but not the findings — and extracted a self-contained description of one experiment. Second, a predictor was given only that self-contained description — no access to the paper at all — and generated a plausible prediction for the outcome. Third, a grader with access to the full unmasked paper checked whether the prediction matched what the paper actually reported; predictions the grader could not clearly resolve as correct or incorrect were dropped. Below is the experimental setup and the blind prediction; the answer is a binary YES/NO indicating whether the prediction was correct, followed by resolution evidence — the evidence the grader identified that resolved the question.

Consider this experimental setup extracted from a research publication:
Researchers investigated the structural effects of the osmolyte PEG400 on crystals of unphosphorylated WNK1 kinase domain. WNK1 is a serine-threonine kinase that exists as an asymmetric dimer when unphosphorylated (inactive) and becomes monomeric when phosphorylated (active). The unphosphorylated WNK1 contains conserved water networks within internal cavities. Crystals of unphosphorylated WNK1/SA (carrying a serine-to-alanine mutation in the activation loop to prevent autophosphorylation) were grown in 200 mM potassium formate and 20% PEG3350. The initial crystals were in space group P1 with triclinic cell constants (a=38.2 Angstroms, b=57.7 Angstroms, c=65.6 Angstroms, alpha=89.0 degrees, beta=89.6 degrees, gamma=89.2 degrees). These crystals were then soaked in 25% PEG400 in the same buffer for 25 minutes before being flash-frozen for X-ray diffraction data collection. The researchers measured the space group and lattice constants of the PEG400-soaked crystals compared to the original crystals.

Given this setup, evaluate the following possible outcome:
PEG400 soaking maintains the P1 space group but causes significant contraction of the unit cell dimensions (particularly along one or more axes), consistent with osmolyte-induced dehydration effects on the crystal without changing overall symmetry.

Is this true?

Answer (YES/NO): NO